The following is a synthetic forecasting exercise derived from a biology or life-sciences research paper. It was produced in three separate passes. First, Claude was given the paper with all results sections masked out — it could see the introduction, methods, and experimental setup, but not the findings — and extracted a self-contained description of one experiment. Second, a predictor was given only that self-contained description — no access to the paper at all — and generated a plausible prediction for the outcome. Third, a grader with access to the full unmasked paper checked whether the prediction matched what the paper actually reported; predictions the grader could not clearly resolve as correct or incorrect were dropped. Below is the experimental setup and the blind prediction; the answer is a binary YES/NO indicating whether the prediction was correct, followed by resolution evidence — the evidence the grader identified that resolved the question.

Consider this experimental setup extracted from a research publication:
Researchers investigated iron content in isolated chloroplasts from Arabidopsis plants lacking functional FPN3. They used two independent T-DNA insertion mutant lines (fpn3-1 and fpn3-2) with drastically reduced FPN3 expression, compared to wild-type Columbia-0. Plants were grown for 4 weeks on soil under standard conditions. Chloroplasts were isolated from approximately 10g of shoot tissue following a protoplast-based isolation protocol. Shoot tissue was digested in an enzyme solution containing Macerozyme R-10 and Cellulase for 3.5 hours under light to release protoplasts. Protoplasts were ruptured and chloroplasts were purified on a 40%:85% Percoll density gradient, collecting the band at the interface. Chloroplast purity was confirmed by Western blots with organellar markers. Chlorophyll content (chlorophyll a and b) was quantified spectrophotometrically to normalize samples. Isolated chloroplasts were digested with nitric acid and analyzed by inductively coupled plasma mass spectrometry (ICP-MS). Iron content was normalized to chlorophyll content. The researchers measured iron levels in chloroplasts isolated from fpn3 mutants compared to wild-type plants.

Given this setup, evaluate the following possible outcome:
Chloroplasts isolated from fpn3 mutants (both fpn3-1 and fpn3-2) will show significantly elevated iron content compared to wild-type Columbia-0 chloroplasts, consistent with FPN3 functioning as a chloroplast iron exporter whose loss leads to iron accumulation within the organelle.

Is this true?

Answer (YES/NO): YES